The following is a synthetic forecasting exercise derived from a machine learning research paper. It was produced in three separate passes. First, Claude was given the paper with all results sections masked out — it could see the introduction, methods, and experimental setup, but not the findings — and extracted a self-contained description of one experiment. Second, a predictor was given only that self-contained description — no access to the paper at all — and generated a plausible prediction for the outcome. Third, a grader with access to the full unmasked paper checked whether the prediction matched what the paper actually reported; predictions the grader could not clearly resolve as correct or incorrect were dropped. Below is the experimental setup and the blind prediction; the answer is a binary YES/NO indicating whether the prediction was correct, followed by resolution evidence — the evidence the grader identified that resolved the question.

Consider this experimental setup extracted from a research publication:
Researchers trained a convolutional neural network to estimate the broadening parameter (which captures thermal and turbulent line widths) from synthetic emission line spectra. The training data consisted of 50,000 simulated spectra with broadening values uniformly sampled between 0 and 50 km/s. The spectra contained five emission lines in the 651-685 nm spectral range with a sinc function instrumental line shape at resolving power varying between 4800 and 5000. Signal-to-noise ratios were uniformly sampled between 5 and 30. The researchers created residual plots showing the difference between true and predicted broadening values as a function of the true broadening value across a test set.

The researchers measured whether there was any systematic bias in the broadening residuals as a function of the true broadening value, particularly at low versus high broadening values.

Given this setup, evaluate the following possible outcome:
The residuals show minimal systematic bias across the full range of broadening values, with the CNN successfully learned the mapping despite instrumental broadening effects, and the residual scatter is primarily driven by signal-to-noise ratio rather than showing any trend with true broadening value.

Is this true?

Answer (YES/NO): NO